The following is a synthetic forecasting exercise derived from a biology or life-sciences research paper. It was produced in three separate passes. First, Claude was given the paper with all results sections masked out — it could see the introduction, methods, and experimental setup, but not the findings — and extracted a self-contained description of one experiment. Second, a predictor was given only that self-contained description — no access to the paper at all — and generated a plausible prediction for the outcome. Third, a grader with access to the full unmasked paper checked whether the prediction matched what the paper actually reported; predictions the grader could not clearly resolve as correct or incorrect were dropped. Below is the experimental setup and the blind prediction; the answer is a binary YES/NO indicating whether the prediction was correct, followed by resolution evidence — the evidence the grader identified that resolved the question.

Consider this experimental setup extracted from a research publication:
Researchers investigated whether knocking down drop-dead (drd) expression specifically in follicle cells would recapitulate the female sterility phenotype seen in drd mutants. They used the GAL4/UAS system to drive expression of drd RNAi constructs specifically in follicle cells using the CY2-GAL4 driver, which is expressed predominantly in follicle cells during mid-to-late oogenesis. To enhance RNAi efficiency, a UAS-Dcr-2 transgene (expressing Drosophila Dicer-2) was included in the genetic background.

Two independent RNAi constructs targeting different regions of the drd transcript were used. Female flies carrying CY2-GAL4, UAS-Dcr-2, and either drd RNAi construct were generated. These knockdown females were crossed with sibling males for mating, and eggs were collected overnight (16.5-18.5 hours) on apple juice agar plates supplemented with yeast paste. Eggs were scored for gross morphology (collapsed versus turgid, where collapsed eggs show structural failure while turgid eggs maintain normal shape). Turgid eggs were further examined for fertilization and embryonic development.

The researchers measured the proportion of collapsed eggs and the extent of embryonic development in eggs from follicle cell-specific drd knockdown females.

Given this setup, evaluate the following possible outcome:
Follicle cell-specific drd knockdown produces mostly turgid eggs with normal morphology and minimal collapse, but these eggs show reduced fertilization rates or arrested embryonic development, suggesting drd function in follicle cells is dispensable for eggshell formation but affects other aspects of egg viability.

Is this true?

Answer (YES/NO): NO